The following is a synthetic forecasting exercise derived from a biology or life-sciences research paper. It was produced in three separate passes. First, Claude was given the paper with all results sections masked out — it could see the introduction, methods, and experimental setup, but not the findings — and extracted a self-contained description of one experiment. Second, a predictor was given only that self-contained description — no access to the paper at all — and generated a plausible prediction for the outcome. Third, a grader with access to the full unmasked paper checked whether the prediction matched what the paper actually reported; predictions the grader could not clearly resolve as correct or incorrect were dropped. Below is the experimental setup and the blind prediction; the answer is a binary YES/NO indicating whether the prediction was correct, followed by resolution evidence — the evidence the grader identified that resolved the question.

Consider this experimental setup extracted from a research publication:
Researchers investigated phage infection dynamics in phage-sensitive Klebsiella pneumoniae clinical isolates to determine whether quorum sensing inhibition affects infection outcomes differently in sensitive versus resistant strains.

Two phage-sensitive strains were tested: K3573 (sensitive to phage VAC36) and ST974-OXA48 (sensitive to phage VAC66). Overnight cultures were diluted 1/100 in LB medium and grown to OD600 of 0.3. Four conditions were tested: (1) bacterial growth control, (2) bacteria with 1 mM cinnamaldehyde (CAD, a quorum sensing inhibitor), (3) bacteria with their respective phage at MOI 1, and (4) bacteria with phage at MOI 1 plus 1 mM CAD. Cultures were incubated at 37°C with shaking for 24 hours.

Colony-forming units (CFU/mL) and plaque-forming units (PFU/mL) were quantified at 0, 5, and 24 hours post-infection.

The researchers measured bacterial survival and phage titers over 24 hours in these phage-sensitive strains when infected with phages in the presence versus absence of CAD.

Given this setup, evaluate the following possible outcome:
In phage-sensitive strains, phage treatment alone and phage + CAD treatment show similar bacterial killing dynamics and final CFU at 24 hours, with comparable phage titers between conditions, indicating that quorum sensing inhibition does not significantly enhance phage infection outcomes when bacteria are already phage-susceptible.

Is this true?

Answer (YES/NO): YES